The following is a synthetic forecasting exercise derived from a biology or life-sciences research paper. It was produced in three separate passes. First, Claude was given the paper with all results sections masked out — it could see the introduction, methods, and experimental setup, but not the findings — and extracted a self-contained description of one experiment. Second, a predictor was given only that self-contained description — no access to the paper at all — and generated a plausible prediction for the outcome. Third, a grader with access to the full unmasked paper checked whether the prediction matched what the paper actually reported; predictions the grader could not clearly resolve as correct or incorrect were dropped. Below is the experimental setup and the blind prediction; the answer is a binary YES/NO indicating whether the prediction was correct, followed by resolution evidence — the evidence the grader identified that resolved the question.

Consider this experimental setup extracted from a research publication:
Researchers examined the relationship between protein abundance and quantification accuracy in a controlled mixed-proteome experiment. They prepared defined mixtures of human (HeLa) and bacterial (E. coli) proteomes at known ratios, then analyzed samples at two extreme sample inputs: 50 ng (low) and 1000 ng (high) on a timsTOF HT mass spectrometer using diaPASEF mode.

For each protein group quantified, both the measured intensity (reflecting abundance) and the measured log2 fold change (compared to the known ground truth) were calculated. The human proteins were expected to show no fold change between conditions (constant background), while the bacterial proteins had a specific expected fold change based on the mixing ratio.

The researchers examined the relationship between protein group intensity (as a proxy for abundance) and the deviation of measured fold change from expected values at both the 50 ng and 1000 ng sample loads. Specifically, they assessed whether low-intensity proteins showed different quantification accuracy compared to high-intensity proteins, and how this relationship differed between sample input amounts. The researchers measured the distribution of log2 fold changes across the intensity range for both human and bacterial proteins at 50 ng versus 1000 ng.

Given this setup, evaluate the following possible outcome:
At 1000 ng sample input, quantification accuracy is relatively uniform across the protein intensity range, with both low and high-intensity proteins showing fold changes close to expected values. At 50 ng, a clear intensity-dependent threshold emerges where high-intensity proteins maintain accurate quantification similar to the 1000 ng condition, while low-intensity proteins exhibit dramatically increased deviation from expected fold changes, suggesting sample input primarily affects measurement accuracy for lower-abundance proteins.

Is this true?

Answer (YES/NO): NO